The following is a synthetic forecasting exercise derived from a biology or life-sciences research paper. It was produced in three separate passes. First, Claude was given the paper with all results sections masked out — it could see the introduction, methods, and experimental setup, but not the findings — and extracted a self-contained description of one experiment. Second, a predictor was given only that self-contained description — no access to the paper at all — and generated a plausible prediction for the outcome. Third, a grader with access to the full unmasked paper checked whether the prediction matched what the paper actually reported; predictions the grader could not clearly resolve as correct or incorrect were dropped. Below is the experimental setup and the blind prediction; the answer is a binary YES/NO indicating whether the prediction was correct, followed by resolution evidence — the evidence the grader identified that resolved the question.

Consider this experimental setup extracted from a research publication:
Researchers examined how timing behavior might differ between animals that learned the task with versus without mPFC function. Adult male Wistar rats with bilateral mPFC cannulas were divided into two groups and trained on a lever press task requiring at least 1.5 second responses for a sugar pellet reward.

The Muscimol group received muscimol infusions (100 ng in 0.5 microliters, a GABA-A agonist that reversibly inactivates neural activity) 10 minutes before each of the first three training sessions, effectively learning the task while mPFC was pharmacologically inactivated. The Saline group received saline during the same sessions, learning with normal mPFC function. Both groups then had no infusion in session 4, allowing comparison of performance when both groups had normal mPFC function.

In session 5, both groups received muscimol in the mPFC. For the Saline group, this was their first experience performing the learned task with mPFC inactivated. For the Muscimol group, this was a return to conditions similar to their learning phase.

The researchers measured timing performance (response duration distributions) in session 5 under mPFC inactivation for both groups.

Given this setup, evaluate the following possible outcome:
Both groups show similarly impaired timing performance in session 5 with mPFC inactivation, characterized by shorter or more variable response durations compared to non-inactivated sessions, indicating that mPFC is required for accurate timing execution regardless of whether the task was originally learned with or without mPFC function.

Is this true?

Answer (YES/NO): NO